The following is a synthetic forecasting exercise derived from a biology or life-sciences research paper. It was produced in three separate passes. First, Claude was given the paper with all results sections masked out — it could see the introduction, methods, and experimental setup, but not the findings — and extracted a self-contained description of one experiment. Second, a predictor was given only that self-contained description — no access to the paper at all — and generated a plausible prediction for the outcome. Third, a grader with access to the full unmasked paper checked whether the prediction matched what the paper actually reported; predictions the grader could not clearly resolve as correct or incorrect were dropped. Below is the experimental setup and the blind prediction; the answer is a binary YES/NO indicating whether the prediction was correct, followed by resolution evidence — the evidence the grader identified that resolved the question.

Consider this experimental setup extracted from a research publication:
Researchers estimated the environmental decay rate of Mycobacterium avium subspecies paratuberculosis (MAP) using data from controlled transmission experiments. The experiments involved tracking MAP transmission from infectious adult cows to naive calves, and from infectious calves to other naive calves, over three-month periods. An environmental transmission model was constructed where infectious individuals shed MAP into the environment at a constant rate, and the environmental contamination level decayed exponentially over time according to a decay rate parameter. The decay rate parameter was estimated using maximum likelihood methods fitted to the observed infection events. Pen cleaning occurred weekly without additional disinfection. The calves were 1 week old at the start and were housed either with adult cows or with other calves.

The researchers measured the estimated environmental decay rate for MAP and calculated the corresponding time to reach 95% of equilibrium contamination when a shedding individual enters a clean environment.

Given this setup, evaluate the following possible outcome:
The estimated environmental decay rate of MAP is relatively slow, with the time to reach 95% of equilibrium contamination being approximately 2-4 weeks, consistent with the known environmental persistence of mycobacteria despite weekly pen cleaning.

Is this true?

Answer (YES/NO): NO